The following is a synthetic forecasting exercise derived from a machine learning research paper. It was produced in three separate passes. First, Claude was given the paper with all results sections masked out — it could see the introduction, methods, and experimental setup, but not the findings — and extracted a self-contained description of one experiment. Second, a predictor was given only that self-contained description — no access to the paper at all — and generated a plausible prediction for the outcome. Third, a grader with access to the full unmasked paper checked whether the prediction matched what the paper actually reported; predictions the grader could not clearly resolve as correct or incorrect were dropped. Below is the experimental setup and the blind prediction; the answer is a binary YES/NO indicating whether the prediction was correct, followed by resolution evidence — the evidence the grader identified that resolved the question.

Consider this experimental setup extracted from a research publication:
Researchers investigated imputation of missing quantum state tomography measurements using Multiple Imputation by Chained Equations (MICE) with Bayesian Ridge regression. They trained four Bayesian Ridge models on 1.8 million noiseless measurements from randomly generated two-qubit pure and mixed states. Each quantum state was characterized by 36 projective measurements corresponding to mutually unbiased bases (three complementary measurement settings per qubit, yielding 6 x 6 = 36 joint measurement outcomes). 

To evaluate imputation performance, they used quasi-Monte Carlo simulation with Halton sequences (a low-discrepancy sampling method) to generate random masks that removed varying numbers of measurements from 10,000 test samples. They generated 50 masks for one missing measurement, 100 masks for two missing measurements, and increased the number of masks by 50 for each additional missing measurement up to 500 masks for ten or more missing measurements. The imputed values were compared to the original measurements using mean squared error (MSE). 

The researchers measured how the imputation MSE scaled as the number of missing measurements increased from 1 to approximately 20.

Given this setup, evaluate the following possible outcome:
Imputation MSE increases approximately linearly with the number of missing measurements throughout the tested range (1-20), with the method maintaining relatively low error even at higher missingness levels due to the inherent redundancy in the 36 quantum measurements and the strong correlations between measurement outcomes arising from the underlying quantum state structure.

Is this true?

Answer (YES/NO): NO